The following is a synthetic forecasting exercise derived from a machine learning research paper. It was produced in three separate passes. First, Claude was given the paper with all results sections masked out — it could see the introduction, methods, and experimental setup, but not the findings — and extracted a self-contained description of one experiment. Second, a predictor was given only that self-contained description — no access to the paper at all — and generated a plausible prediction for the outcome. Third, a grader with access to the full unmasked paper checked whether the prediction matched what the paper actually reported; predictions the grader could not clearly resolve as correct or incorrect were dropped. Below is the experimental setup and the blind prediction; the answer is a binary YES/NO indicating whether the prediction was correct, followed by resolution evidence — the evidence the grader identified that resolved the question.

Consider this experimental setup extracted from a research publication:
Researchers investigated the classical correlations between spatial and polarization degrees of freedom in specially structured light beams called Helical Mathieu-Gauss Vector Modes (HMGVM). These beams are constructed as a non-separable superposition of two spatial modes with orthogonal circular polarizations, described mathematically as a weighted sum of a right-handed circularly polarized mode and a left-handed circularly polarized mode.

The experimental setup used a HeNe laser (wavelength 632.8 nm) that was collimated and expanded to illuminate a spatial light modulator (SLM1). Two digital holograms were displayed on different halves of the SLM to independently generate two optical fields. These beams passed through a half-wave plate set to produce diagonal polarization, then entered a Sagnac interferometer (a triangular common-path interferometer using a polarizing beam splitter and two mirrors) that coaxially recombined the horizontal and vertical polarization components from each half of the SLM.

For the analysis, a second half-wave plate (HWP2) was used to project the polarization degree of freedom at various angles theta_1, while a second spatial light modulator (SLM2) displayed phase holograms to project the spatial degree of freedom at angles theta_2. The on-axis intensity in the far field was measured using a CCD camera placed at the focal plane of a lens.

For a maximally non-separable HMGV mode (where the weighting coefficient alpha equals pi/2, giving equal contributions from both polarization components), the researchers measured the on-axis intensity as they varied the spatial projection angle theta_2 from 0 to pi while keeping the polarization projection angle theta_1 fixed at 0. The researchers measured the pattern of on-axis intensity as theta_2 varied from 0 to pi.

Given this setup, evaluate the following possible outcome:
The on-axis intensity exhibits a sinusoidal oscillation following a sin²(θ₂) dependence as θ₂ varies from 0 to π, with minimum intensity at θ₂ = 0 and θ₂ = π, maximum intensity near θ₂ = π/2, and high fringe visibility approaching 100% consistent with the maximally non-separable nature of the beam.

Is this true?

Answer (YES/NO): NO